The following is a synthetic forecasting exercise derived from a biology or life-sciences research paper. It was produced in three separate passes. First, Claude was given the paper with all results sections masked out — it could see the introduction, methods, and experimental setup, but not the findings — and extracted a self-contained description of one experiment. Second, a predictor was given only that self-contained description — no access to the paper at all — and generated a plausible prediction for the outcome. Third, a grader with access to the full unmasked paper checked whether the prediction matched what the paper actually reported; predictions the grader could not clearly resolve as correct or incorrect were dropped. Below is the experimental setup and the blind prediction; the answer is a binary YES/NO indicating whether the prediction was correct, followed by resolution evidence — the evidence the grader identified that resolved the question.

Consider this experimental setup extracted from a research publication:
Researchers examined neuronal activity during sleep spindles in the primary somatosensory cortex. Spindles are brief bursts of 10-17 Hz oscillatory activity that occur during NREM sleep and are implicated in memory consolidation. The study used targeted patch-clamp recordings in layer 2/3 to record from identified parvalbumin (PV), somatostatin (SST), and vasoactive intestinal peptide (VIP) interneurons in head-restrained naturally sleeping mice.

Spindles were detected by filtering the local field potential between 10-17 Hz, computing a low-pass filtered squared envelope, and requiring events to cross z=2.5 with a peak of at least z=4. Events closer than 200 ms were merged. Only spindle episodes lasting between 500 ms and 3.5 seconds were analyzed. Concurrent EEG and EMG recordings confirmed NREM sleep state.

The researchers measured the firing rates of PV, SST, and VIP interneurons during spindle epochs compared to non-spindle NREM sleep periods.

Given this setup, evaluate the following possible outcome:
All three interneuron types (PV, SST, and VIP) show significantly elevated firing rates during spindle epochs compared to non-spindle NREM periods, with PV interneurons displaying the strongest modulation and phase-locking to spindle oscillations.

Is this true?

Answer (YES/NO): NO